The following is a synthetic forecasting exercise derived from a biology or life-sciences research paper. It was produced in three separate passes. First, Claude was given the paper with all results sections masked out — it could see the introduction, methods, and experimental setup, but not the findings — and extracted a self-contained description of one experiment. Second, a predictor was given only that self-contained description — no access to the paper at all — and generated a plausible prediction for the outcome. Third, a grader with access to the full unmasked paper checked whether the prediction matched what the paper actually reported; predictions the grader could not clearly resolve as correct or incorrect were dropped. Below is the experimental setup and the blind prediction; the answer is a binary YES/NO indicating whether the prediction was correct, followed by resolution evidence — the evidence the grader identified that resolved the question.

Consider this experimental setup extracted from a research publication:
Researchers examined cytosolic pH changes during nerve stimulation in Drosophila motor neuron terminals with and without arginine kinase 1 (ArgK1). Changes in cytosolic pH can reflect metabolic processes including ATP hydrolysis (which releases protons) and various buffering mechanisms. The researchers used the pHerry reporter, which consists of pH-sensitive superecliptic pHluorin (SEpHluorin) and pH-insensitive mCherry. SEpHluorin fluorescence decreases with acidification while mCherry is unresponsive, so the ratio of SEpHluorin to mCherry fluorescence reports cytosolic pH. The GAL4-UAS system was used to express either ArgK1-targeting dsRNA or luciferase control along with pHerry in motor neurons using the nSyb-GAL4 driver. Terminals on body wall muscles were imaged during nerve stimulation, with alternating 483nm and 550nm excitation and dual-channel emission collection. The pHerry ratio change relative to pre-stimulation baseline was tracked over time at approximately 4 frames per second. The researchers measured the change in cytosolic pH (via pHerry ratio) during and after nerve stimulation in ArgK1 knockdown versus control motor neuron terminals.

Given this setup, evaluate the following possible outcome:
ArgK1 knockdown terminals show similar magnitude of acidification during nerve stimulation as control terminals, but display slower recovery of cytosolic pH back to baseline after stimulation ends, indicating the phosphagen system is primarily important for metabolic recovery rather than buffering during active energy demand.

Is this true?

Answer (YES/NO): NO